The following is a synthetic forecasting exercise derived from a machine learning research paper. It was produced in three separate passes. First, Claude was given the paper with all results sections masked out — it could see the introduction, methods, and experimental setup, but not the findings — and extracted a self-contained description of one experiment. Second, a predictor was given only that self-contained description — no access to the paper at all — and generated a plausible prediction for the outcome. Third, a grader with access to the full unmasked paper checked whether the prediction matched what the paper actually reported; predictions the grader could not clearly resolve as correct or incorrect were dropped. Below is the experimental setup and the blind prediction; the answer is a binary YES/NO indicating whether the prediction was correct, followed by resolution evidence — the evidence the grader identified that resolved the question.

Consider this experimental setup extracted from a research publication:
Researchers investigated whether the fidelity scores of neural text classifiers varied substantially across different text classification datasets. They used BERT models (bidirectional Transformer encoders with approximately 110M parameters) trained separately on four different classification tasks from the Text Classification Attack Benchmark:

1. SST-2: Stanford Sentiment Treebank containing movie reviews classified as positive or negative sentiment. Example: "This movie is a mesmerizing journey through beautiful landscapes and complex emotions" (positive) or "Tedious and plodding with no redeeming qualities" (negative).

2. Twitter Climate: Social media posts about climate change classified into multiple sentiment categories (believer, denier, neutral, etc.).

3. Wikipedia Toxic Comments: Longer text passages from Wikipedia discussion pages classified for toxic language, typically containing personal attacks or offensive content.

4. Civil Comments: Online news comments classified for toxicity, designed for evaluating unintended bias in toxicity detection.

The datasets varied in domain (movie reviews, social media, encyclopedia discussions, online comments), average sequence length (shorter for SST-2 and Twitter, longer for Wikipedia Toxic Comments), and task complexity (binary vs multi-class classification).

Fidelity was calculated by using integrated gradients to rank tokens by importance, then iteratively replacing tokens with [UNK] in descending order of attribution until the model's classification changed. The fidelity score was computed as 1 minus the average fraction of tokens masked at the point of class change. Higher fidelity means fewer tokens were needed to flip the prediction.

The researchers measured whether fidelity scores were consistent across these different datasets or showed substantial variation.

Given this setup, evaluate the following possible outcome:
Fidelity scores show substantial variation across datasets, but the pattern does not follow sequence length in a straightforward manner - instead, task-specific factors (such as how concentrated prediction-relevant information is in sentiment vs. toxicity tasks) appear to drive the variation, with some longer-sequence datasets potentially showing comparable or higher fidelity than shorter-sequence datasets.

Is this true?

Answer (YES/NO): NO